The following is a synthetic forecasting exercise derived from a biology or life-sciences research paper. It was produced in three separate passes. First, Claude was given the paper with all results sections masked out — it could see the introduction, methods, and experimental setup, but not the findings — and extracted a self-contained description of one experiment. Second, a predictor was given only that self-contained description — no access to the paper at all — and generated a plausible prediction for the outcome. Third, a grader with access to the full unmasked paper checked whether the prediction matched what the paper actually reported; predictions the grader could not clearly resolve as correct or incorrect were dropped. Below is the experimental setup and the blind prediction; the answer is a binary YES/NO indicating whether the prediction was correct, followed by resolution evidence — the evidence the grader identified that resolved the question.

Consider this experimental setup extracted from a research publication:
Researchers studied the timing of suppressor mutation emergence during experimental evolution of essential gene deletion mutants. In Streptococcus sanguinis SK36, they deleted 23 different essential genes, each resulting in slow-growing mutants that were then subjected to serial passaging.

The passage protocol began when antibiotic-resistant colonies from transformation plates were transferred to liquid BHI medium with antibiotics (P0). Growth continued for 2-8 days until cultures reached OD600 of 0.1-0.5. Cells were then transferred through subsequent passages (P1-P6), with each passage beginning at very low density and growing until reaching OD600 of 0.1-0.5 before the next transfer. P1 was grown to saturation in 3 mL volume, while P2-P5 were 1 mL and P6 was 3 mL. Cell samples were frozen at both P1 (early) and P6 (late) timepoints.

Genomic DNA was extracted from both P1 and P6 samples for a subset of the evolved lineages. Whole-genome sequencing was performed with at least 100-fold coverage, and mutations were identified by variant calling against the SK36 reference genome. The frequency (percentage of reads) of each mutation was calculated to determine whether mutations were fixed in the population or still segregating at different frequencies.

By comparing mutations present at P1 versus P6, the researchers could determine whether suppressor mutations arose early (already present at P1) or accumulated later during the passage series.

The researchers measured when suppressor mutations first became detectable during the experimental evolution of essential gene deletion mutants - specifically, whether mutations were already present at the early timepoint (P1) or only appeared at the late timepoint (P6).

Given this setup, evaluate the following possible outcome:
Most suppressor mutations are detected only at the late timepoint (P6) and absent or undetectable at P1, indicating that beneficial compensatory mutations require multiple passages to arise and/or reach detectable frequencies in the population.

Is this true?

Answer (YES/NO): YES